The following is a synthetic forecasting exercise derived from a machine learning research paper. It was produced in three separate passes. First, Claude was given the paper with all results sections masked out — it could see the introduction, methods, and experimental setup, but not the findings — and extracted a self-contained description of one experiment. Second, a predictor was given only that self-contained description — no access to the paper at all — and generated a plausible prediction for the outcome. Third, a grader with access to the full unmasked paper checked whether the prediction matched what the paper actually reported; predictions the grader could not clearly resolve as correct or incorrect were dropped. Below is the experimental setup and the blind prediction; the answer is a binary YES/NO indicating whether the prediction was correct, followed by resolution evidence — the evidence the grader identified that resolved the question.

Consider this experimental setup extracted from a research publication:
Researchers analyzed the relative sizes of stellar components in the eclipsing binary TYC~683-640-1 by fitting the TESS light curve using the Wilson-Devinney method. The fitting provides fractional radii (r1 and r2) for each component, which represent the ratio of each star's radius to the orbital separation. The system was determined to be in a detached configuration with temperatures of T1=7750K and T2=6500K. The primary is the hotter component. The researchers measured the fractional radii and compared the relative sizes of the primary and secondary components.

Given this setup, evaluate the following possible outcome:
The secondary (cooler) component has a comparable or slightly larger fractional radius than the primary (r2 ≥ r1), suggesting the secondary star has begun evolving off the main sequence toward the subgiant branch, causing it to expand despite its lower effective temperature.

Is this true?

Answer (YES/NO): NO